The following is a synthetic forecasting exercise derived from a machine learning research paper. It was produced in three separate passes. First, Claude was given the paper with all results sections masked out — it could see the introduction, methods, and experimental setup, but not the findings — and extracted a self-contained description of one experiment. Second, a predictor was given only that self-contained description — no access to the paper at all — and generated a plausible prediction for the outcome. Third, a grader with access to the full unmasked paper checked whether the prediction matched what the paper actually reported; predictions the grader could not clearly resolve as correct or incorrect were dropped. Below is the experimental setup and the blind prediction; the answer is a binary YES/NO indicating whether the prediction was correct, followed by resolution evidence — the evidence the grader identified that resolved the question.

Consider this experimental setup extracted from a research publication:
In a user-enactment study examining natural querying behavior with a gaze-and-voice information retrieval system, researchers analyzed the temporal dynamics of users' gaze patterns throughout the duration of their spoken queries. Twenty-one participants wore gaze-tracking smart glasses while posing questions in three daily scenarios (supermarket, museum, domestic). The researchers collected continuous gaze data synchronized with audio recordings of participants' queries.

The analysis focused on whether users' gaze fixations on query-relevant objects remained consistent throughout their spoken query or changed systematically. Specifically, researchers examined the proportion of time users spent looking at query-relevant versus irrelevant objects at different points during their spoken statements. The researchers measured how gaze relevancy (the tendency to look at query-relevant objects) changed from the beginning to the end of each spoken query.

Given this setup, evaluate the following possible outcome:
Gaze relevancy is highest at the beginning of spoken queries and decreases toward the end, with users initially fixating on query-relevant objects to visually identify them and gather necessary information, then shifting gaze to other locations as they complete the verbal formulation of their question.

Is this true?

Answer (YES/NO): YES